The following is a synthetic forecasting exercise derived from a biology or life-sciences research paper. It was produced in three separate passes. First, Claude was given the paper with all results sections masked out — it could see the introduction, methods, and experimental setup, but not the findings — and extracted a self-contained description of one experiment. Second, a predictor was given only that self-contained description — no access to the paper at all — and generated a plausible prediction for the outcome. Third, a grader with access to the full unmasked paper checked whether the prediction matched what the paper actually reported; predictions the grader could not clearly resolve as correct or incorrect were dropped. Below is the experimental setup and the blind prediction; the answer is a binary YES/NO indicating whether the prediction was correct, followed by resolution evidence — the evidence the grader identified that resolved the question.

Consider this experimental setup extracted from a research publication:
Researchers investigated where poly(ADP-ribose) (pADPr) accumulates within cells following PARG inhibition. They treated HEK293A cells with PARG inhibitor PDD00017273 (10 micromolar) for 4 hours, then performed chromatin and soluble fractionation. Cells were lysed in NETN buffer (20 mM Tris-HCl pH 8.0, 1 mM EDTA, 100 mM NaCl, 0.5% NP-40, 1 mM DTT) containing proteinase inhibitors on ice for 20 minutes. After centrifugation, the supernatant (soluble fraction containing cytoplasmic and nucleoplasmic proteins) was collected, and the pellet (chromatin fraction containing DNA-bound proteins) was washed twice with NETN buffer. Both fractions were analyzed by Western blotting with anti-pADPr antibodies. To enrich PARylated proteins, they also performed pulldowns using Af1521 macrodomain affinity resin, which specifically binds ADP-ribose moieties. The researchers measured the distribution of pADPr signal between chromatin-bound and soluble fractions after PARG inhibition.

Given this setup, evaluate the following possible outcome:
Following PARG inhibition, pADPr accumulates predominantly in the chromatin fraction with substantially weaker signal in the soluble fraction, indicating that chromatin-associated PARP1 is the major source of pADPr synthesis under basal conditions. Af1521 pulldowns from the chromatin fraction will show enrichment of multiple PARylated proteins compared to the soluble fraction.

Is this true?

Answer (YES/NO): YES